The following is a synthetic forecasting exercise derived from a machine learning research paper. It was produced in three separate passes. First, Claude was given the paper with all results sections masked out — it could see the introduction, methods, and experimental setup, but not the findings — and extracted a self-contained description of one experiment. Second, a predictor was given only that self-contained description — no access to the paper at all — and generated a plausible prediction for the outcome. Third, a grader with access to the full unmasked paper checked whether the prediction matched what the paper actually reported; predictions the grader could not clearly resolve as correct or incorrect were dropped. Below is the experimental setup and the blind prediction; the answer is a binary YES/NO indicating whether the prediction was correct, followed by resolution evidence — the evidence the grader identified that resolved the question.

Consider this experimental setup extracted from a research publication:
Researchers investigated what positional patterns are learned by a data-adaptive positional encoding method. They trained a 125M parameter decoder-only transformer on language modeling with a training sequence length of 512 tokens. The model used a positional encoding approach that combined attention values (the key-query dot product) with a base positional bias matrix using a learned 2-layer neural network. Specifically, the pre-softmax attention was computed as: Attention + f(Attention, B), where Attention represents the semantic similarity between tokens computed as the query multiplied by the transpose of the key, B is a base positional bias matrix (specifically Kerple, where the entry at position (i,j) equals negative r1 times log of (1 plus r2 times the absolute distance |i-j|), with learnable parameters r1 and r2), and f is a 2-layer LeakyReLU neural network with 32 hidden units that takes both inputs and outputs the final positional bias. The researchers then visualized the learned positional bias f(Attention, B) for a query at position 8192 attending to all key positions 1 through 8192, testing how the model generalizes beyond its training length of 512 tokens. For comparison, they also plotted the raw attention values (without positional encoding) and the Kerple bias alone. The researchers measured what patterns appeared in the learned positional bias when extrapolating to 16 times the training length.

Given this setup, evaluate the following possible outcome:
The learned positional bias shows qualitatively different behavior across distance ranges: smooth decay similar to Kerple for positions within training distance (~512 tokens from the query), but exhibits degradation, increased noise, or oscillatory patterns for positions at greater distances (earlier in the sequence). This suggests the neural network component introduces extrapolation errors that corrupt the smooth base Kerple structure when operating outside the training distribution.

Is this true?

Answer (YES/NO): NO